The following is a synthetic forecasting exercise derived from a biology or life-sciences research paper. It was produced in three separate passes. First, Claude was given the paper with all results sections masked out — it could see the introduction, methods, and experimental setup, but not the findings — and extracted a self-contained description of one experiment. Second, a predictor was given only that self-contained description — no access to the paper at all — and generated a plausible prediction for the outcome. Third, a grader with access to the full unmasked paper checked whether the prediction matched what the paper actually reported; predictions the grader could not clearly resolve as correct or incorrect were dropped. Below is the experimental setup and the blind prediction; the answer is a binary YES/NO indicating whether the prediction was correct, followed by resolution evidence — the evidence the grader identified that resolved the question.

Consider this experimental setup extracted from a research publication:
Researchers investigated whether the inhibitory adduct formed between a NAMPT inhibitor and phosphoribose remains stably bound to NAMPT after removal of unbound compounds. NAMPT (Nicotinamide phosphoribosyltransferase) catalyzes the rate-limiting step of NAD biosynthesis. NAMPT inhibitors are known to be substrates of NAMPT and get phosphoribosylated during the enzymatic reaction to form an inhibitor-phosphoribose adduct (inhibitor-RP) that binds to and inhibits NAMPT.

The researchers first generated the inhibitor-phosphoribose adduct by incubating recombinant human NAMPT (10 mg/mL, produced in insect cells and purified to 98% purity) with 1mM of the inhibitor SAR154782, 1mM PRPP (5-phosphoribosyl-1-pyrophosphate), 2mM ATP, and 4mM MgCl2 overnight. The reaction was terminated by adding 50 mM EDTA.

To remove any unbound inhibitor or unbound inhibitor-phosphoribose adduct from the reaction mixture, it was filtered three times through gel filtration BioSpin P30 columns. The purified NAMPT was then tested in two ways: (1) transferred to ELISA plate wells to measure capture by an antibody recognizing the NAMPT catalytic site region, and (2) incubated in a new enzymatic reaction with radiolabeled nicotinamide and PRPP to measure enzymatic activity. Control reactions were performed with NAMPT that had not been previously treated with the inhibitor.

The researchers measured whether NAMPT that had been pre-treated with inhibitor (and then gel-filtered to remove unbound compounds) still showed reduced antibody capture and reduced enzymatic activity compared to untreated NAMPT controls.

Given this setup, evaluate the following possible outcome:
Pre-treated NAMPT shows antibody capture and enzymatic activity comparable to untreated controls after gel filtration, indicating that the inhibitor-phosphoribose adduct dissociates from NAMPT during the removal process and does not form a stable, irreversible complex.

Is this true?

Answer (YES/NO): NO